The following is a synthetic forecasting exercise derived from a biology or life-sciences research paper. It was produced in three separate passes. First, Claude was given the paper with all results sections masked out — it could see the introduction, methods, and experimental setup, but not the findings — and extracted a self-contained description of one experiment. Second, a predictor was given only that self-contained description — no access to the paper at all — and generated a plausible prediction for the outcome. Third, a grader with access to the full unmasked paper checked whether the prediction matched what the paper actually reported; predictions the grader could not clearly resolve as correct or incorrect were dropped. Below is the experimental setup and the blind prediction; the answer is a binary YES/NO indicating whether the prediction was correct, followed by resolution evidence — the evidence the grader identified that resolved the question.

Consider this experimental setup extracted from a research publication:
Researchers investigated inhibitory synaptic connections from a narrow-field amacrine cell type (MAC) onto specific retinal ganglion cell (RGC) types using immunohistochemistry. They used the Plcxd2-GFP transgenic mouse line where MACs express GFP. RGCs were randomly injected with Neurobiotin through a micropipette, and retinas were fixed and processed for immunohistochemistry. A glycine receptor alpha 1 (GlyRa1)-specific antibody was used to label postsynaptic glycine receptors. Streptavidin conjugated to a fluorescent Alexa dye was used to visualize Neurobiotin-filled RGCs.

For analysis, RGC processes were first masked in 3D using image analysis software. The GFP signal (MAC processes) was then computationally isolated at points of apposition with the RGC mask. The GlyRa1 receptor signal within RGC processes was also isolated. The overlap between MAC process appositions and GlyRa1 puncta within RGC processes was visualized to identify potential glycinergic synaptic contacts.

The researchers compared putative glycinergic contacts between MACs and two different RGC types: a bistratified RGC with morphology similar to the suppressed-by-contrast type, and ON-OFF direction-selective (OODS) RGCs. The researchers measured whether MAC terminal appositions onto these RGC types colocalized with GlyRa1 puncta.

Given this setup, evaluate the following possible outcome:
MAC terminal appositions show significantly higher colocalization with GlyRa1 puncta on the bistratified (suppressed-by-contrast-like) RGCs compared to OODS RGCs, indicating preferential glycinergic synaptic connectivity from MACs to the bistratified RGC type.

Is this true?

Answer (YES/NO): YES